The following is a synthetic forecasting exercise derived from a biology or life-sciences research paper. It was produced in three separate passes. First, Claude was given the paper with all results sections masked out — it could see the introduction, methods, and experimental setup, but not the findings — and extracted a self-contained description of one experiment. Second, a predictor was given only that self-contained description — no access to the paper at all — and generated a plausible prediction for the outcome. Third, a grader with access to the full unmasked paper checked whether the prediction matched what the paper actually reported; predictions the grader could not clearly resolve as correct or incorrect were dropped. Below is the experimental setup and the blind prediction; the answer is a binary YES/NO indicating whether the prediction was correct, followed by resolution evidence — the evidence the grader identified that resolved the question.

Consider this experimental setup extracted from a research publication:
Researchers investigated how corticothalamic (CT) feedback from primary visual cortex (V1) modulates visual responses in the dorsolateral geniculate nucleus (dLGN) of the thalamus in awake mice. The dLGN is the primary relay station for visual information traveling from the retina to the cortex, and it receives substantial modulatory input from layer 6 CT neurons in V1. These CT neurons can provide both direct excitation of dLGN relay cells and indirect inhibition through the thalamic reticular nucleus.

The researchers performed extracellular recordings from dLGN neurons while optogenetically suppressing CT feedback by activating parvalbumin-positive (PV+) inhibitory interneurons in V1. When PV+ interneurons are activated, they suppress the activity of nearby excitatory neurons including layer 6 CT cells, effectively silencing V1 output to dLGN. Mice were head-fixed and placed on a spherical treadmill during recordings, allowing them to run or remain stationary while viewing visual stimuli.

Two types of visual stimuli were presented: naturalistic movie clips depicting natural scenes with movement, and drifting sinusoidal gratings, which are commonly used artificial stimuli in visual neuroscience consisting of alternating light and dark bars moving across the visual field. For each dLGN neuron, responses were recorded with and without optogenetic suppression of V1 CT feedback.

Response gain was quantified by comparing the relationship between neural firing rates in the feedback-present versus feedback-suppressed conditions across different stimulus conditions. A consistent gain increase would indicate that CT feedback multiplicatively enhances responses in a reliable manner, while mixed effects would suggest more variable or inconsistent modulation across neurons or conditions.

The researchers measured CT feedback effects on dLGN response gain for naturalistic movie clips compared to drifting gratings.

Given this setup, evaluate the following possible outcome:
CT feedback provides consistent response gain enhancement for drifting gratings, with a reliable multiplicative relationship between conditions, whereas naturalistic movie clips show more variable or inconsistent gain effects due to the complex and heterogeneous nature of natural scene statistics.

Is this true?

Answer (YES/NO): NO